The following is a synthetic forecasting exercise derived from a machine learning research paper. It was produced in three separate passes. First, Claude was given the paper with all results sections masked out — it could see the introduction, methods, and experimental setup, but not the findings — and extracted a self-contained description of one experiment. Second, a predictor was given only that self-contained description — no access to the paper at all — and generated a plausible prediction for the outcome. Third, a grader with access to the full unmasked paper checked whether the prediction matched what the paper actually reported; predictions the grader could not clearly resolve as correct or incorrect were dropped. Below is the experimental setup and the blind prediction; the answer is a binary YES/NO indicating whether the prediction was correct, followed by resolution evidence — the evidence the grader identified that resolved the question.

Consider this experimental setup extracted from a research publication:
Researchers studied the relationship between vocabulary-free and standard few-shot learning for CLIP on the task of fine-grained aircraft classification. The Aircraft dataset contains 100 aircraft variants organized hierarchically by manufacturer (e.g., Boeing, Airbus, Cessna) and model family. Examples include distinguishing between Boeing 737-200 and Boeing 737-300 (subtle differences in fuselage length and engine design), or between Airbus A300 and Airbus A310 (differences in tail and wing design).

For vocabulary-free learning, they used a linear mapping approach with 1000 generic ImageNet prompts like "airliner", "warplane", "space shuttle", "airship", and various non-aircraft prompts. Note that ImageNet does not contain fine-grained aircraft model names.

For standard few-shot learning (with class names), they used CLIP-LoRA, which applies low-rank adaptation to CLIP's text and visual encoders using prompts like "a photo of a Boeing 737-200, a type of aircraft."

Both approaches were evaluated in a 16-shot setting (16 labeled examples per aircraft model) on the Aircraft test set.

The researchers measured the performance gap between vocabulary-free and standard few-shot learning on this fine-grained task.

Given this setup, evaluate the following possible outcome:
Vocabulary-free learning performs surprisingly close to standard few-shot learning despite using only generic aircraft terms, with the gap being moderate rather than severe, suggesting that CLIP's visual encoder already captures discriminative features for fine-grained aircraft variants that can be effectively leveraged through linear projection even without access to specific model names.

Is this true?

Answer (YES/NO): NO